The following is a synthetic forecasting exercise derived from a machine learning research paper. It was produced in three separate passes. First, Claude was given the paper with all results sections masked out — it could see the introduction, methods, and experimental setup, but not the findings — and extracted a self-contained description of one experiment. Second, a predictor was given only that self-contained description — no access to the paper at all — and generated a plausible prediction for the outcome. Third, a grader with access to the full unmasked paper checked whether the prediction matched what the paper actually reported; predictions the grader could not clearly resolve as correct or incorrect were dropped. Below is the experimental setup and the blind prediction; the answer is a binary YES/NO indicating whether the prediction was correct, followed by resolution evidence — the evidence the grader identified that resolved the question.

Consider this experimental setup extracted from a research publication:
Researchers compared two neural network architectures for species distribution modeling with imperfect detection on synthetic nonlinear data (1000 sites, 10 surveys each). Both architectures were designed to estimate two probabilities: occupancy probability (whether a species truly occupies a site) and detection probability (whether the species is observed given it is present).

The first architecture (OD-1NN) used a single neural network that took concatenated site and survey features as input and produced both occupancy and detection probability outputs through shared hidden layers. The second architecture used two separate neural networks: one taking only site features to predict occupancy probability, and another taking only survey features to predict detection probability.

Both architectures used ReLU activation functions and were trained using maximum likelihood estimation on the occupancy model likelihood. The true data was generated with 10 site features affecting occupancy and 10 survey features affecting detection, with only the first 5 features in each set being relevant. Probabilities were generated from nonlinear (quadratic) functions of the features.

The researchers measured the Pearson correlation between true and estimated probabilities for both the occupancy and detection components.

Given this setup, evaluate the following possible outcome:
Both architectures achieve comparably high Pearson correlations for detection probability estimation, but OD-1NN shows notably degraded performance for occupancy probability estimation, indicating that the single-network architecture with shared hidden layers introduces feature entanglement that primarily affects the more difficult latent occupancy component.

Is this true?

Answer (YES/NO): NO